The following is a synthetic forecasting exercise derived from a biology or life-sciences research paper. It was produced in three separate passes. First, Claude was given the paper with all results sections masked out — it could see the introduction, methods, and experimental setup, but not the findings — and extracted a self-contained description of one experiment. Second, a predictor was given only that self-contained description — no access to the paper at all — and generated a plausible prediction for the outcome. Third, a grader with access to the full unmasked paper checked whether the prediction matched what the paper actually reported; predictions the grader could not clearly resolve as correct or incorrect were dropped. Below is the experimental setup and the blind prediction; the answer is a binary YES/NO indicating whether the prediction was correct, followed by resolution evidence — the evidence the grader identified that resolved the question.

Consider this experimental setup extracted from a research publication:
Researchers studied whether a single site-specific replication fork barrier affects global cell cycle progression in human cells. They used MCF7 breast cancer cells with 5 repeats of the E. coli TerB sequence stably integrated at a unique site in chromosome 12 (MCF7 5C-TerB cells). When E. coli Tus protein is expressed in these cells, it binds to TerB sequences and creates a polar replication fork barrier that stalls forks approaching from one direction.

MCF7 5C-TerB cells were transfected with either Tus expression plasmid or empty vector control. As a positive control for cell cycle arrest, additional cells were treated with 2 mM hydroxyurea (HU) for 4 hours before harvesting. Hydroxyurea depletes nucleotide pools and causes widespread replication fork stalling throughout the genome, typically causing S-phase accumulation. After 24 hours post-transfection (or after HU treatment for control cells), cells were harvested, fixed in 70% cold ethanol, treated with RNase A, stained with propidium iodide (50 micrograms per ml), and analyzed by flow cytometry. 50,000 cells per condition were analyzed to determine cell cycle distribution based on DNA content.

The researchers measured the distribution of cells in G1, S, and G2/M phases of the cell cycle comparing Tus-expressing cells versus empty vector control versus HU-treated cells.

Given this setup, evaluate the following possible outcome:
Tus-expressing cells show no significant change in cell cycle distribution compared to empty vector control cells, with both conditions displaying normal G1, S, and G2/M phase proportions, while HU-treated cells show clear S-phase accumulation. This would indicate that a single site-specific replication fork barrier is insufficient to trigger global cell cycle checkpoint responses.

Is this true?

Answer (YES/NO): YES